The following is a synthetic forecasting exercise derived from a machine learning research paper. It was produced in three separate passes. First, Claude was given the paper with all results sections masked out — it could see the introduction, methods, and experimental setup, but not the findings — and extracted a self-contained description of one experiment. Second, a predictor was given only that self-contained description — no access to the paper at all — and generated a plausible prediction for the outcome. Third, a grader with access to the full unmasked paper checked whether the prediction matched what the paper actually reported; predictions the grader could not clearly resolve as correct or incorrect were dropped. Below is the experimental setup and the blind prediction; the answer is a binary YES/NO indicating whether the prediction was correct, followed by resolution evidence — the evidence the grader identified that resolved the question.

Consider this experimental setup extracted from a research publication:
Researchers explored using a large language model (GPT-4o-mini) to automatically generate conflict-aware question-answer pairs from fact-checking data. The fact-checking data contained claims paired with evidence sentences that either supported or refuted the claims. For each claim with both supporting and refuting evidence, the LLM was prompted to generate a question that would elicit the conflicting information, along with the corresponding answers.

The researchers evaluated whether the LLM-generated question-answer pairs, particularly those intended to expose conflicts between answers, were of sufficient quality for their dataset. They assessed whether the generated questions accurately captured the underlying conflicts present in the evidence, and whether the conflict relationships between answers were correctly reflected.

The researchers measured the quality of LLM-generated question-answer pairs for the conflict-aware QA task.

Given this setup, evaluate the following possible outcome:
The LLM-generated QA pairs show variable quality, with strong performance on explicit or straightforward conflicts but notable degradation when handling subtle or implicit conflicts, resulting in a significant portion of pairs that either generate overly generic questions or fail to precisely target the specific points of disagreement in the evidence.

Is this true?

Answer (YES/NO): NO